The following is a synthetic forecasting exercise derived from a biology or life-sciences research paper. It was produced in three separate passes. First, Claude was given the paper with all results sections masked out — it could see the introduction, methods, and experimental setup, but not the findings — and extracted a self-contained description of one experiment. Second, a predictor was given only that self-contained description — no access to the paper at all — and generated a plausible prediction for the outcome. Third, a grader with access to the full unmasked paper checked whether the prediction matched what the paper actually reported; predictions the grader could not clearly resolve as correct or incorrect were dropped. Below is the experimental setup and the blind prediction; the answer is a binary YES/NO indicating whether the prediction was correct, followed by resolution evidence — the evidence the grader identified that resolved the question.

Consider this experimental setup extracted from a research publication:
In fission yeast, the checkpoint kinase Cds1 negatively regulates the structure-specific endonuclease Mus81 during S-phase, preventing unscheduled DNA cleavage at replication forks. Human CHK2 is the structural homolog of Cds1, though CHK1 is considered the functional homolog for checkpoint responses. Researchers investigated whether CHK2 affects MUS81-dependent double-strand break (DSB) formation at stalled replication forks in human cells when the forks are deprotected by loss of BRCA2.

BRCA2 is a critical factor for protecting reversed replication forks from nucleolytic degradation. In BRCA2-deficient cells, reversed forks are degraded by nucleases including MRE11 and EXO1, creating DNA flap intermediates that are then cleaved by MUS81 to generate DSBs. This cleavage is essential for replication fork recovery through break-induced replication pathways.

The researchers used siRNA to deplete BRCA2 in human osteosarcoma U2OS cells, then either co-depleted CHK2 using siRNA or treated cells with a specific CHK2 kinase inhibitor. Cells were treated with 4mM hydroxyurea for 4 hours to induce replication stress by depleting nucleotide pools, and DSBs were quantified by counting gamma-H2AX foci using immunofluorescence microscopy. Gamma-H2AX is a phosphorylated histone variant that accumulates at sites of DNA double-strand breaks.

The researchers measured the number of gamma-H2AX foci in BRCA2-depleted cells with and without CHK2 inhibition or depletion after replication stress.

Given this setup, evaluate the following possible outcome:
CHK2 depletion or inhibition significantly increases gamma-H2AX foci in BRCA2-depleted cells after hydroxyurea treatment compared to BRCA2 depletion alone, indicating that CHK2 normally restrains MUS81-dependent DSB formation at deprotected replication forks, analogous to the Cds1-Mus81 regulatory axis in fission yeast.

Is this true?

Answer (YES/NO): NO